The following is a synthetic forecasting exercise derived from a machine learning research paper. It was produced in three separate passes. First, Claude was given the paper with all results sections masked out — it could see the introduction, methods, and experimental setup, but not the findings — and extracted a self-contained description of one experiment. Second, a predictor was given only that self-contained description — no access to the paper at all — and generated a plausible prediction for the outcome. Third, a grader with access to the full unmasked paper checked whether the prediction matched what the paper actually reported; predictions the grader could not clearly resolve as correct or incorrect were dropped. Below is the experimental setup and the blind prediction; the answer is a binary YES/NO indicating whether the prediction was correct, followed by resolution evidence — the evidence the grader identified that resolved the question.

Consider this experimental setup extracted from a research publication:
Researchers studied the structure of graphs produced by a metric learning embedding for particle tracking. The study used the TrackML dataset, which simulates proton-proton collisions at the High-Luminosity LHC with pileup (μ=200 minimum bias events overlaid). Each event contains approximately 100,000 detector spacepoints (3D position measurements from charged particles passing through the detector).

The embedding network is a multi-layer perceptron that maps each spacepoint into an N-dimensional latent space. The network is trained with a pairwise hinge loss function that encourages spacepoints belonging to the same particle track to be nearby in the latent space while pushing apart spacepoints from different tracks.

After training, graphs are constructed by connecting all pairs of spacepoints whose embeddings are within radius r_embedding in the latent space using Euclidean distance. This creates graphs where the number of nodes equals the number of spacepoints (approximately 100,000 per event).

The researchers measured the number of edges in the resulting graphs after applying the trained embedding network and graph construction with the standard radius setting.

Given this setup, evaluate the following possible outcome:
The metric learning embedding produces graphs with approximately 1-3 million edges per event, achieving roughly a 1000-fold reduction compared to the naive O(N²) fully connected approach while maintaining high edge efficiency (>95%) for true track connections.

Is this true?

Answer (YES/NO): NO